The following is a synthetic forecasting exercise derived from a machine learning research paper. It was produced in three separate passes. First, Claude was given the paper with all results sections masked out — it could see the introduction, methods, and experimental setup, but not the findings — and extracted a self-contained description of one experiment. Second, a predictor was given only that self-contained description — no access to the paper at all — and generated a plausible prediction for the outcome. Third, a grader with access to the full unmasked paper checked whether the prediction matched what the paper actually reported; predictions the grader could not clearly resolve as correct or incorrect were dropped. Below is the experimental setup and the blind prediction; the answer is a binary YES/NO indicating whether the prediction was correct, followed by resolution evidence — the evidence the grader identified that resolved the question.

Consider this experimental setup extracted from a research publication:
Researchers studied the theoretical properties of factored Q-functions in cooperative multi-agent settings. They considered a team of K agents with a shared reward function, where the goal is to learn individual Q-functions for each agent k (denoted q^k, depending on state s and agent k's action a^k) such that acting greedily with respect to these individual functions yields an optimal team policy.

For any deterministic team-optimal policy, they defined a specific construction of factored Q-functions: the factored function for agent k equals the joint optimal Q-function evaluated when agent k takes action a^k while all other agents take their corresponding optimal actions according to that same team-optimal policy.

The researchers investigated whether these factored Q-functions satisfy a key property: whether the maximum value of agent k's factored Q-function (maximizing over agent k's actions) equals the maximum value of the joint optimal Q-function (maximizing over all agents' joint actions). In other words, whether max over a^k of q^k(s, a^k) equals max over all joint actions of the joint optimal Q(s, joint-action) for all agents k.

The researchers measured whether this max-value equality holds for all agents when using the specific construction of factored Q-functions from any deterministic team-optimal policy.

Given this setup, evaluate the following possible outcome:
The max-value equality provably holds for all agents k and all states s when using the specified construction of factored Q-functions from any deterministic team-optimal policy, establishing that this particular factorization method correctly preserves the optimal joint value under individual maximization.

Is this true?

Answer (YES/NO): YES